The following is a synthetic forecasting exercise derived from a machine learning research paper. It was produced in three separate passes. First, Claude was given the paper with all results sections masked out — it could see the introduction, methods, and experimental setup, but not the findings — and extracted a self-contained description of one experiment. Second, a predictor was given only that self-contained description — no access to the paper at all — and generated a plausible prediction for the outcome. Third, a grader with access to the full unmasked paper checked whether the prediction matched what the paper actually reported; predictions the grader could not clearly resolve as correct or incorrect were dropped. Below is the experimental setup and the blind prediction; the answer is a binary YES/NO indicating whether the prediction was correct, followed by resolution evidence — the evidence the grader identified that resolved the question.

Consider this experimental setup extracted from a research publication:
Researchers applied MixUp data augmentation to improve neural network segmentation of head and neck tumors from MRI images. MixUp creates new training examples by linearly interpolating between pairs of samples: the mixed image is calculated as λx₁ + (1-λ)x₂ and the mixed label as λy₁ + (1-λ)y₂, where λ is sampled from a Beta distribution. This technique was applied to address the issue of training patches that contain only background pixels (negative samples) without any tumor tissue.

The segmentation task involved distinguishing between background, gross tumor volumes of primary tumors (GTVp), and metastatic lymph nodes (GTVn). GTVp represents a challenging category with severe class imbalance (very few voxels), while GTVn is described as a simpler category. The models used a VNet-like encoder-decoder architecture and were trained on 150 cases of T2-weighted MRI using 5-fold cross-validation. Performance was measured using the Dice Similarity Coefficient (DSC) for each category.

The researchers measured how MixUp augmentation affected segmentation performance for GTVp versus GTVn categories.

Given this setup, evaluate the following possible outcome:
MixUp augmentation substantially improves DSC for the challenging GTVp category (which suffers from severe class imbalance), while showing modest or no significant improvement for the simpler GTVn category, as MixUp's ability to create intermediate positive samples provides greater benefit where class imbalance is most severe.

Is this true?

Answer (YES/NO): NO